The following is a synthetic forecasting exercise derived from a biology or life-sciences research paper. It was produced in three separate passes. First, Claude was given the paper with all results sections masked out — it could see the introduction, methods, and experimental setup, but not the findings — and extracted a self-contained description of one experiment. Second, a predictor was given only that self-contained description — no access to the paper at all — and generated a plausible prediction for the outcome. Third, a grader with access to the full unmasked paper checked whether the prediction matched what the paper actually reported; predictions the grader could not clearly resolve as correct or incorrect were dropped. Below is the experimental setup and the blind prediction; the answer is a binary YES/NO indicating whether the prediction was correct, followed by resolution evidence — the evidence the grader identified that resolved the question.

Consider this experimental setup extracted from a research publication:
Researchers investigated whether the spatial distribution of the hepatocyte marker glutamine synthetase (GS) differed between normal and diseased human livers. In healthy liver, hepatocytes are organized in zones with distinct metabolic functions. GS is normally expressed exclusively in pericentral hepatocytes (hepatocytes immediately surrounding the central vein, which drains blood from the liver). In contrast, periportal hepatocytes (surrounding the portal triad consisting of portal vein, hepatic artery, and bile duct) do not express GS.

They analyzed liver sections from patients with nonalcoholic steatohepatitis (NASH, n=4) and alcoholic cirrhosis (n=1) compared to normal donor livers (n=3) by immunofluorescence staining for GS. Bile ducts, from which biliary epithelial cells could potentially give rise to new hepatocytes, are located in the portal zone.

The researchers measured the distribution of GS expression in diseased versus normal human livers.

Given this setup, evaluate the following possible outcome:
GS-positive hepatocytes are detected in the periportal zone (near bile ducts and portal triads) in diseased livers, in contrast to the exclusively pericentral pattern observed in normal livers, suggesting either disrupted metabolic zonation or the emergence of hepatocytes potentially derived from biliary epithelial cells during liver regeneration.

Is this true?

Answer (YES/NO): YES